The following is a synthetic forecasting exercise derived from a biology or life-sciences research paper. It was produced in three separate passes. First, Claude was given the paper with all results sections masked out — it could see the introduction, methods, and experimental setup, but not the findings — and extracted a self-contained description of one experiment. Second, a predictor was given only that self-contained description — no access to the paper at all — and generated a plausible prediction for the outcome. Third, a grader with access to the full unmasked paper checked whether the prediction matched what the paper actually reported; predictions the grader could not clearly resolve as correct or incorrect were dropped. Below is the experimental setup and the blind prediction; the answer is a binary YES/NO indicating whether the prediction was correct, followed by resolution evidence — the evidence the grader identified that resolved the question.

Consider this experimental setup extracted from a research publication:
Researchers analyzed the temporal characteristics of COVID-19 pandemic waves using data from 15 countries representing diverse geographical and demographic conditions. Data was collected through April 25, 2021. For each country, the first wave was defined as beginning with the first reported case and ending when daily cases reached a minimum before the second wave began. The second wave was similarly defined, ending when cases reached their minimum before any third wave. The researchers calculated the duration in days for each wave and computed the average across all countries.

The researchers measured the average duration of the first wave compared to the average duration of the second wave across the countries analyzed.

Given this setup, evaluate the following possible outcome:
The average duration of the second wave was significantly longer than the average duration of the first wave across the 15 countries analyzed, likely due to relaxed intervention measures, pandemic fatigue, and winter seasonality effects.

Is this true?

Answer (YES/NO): NO